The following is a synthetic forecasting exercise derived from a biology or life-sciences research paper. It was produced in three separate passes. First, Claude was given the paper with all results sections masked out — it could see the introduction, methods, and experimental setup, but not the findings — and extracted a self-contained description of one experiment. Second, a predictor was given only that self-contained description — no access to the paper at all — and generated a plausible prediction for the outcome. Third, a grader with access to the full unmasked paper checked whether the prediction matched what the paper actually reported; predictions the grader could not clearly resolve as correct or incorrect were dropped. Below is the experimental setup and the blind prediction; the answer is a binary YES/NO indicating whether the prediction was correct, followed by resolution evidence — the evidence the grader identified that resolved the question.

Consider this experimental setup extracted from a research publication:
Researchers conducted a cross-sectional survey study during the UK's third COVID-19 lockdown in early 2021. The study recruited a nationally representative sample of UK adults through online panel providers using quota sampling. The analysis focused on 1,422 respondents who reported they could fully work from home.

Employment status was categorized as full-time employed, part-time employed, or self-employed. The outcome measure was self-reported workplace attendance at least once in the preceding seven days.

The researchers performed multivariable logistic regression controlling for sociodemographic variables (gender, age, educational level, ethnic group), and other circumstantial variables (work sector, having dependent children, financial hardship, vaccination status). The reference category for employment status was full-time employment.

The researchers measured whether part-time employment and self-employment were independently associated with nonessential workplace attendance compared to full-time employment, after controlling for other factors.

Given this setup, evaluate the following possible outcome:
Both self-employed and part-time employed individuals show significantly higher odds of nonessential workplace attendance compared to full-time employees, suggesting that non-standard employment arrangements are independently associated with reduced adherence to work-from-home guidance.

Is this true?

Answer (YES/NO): NO